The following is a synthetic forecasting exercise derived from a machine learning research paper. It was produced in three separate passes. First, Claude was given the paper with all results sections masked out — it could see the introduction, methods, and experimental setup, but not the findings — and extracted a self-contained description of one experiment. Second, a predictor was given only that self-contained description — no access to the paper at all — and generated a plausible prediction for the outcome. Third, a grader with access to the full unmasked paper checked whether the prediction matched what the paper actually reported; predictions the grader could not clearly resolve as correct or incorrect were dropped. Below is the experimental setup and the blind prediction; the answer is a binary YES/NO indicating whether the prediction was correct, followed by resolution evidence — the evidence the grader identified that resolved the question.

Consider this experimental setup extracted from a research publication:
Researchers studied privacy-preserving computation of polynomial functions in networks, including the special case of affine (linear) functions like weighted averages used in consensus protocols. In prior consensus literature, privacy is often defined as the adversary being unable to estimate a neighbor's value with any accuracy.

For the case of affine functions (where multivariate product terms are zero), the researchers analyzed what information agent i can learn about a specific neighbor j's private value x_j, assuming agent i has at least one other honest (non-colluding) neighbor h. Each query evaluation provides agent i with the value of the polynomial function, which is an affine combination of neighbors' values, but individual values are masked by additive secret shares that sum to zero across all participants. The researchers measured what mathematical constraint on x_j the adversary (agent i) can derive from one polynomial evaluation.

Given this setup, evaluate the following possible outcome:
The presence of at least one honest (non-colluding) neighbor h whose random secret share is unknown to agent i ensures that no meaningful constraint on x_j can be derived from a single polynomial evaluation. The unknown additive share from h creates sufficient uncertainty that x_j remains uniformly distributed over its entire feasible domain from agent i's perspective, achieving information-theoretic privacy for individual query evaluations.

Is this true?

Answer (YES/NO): NO